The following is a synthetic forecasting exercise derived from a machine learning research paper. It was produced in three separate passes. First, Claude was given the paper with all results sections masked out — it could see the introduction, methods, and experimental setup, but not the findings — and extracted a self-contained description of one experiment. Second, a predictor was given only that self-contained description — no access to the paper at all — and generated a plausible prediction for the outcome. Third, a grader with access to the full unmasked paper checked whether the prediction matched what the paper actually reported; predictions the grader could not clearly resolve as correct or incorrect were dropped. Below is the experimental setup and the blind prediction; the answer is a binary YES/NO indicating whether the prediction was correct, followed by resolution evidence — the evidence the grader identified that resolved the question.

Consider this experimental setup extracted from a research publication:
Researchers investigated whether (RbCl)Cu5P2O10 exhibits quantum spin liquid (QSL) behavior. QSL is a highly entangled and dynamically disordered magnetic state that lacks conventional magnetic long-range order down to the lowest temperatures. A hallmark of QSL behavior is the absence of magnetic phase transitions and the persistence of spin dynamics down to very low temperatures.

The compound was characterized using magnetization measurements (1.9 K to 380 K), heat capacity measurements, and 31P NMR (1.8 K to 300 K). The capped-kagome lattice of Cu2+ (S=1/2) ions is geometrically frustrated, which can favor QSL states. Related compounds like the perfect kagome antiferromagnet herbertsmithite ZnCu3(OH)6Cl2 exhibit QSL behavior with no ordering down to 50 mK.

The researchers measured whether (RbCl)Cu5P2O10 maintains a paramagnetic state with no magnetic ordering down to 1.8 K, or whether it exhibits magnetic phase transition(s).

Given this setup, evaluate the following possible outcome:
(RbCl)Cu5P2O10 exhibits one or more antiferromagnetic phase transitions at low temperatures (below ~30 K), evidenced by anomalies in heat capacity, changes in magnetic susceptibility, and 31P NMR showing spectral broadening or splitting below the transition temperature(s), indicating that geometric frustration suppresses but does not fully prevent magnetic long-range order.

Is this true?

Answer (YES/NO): YES